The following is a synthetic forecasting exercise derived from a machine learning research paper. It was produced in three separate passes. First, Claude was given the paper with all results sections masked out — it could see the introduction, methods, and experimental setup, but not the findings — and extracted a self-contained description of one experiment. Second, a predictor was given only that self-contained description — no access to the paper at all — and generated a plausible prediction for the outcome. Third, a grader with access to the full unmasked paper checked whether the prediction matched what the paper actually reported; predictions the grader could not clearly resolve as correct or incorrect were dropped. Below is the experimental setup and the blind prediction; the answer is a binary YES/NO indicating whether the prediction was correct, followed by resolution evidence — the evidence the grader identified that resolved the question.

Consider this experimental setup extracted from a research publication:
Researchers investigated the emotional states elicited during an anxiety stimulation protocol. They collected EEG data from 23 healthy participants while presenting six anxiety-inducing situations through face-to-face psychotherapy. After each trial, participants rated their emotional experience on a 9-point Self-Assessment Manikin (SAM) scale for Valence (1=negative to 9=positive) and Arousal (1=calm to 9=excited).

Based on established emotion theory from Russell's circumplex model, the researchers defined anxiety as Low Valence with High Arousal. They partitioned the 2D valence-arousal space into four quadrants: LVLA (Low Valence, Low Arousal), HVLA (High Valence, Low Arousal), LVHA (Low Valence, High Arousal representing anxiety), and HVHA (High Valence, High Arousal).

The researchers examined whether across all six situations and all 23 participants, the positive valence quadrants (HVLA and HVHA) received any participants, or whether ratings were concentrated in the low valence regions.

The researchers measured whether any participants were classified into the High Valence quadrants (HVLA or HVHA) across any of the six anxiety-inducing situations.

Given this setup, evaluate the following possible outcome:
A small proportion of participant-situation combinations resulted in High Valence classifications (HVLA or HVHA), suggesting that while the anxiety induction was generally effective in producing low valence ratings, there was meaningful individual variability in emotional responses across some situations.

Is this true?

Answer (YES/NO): NO